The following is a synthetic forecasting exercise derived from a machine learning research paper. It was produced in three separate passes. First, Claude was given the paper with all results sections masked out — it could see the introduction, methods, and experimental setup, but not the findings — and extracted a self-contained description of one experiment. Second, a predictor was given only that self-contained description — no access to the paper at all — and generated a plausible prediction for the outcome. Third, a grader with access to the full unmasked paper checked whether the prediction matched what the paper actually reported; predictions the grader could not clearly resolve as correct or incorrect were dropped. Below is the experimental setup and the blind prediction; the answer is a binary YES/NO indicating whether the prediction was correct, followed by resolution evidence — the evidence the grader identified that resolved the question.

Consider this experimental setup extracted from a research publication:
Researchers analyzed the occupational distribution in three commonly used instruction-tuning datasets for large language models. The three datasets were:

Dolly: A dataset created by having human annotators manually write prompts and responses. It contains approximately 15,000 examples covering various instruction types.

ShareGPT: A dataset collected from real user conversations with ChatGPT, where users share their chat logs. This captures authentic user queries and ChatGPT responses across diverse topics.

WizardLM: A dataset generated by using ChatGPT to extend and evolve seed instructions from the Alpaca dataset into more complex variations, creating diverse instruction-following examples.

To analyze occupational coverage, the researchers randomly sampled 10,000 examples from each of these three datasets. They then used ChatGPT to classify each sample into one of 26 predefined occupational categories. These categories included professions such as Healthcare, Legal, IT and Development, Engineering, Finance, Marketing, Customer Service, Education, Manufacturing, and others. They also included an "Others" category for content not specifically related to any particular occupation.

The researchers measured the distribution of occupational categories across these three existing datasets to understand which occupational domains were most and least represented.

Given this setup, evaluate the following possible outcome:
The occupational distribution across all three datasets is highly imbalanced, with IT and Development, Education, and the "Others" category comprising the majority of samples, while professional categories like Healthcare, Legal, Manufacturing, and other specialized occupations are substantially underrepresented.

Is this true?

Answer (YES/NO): NO